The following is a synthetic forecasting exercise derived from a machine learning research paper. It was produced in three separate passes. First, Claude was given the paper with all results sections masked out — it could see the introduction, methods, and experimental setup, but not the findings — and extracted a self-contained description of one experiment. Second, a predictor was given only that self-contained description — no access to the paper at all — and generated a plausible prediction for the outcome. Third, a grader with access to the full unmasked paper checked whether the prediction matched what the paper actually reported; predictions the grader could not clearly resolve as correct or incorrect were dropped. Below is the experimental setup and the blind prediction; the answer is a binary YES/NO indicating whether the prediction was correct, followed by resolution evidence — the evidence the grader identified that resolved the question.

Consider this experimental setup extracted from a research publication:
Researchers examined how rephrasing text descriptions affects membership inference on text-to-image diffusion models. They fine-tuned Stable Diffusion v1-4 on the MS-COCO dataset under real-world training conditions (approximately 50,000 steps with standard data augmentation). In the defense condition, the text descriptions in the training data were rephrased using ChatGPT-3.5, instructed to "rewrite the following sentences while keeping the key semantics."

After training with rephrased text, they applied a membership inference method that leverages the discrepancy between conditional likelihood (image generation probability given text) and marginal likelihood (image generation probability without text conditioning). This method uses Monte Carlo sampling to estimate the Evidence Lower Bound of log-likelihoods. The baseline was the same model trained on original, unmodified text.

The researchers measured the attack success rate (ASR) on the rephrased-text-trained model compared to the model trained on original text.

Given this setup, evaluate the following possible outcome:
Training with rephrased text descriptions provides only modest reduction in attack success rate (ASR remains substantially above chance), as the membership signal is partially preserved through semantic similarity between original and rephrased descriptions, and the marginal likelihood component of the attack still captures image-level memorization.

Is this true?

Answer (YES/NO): YES